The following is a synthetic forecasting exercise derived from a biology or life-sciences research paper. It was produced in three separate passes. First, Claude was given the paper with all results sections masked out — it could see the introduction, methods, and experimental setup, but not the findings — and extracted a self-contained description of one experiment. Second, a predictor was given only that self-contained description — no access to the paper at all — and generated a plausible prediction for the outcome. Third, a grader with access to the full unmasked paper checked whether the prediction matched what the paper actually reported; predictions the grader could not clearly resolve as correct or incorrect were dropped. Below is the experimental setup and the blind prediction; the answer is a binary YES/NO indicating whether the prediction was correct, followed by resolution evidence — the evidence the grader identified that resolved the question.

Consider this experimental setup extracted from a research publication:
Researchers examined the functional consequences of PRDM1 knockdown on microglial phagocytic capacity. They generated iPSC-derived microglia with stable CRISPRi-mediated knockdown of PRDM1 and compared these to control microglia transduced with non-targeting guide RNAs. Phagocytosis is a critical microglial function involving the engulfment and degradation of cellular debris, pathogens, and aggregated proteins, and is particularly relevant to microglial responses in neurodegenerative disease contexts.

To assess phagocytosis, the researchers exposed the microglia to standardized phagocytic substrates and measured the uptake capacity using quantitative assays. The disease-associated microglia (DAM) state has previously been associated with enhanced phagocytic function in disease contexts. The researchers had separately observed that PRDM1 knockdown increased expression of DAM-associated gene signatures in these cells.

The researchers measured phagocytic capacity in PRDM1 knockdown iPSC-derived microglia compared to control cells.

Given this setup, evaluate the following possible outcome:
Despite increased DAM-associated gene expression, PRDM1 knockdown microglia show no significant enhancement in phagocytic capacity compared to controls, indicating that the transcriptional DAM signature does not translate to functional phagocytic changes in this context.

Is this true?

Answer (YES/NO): NO